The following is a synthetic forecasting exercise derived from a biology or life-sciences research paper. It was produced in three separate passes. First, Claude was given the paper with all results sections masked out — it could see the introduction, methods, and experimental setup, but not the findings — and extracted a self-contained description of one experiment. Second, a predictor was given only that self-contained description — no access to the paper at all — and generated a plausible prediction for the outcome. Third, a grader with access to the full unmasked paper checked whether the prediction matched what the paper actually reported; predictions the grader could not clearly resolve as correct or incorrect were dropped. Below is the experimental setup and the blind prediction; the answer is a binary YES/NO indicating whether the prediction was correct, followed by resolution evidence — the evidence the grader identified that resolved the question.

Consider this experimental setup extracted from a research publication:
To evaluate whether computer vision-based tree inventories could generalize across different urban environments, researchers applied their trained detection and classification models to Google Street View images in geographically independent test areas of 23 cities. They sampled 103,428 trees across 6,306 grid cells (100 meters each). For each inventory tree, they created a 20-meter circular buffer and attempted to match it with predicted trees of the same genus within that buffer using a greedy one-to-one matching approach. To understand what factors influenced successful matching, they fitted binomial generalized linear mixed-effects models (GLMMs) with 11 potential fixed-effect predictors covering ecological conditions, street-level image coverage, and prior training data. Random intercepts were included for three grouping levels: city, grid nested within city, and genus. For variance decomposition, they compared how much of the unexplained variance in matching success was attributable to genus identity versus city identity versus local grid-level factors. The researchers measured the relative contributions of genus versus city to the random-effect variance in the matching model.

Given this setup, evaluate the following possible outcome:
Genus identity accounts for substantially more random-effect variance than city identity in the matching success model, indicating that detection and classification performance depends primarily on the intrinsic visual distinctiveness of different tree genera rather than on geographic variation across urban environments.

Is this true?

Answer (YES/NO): YES